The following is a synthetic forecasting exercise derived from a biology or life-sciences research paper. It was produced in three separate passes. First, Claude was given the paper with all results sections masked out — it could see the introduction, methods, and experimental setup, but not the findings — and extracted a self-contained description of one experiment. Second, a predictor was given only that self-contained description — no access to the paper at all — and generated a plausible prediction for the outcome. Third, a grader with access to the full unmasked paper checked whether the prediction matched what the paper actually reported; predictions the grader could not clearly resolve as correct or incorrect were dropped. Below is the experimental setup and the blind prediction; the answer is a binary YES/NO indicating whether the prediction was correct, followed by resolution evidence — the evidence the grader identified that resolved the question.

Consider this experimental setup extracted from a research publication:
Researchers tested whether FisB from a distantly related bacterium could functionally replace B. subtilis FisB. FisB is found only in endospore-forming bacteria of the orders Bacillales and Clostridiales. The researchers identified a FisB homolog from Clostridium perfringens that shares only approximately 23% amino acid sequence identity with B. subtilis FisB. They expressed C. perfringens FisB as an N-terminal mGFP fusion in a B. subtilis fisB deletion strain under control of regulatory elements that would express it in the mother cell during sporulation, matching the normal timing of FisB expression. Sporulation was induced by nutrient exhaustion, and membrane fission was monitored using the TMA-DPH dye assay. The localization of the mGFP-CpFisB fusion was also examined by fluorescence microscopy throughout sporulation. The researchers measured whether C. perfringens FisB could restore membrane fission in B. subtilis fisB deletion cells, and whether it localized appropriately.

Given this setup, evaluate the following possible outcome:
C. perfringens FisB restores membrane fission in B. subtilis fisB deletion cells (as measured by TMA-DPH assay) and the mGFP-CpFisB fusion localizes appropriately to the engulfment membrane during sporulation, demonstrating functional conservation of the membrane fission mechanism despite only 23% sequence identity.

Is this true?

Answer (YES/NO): YES